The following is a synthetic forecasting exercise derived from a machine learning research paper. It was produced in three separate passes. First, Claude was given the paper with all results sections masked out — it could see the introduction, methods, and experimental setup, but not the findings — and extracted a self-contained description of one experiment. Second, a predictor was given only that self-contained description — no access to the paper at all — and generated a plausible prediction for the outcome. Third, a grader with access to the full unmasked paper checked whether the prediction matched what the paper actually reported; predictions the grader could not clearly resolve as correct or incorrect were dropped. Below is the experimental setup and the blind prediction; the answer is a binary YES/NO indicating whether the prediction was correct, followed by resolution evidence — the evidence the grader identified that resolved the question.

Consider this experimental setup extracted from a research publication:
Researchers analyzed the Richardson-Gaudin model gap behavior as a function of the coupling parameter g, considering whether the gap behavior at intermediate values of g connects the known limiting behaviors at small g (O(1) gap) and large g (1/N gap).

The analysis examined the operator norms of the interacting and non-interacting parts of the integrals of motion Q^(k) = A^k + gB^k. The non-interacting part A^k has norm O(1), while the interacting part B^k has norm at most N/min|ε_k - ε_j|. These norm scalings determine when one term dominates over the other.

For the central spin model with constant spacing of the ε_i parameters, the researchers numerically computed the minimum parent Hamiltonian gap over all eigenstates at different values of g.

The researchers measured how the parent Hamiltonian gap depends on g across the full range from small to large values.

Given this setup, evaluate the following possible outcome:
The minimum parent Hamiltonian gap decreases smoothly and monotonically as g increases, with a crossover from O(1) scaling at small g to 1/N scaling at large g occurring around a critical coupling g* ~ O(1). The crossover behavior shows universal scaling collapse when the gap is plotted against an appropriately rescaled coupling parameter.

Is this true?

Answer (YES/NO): NO